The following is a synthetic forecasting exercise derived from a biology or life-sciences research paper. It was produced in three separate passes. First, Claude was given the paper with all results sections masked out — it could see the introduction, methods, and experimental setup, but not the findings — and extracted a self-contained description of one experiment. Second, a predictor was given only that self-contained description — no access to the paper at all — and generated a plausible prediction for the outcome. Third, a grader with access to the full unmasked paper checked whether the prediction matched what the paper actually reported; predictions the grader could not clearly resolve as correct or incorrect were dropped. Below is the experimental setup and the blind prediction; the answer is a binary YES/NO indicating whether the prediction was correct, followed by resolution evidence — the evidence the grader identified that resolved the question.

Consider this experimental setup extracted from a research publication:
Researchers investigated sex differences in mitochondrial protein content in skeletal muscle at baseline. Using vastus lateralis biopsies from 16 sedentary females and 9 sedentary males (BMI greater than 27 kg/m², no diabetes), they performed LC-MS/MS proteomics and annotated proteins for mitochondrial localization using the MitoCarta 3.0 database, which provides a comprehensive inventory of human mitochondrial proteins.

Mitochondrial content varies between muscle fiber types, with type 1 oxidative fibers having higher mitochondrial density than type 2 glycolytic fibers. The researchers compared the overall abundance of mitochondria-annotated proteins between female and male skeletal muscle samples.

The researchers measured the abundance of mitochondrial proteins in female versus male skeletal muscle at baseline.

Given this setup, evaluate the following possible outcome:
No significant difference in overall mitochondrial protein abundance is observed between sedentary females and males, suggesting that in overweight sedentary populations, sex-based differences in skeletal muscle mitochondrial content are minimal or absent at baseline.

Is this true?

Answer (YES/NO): YES